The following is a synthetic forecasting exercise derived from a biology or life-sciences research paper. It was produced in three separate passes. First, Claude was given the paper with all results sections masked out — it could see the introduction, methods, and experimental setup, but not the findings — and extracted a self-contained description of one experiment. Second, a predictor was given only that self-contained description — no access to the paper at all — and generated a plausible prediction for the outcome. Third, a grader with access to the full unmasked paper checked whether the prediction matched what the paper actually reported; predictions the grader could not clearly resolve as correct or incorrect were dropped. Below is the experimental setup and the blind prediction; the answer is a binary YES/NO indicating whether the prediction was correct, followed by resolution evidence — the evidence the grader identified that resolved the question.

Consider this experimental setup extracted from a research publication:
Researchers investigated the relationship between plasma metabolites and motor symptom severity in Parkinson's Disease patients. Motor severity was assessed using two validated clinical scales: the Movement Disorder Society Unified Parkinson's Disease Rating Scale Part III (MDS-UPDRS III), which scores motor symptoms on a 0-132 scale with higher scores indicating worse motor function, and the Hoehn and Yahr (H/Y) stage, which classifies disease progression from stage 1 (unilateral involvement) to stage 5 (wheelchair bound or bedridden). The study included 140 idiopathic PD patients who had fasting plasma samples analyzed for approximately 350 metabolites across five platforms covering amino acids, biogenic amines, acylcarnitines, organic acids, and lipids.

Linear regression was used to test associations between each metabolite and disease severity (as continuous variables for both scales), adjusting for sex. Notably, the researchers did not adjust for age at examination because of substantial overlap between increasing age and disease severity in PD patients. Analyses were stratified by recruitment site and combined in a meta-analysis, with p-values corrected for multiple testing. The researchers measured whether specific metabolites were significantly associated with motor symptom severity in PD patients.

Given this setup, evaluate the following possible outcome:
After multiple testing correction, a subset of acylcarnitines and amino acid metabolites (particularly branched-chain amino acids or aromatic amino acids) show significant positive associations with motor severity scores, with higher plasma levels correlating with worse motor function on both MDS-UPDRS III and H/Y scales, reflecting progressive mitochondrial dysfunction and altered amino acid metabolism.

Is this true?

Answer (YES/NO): NO